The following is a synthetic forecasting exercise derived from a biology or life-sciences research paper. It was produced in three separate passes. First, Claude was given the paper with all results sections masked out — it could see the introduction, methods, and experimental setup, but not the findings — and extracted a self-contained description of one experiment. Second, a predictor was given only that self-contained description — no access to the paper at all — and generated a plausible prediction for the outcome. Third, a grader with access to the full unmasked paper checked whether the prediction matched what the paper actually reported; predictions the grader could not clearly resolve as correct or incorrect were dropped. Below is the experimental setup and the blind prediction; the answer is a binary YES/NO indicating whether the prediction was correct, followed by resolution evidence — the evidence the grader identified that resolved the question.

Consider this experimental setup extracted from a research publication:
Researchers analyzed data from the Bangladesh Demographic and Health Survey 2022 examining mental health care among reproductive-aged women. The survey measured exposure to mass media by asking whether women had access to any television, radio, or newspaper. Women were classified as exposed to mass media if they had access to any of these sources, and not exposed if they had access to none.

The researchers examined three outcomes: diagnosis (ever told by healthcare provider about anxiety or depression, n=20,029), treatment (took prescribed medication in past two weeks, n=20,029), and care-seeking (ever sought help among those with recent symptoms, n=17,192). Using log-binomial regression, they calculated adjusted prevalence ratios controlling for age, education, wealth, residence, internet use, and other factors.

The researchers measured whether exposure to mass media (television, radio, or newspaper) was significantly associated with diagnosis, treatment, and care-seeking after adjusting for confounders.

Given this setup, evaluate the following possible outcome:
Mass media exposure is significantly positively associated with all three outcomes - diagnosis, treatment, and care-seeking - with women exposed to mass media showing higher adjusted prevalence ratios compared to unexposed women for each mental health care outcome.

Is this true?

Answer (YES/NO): NO